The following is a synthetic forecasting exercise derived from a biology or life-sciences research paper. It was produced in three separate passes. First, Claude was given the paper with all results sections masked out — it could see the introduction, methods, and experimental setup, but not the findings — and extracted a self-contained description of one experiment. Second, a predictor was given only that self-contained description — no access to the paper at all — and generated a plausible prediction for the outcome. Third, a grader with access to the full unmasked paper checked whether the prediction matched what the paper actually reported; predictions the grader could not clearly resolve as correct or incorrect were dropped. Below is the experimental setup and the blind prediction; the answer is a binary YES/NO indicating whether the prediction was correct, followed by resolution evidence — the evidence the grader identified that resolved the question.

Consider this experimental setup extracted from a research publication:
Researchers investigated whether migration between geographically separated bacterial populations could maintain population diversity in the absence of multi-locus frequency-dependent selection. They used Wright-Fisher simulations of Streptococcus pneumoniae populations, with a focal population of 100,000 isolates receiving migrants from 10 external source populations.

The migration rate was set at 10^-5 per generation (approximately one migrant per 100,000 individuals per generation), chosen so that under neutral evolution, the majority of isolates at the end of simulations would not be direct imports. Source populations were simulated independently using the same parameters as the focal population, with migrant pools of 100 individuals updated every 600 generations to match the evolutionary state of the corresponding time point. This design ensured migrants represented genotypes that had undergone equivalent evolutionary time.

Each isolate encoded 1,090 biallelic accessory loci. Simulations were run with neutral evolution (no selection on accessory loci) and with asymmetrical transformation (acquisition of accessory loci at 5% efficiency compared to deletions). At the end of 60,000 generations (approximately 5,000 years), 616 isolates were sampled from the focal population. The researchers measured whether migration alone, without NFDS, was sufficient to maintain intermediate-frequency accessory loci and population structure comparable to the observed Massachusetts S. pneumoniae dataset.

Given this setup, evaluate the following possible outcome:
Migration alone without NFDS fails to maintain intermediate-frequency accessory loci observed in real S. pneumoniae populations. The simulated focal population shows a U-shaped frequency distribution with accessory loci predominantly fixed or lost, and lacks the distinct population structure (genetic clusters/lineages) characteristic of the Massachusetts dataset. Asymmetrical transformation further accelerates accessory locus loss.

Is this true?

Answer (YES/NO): YES